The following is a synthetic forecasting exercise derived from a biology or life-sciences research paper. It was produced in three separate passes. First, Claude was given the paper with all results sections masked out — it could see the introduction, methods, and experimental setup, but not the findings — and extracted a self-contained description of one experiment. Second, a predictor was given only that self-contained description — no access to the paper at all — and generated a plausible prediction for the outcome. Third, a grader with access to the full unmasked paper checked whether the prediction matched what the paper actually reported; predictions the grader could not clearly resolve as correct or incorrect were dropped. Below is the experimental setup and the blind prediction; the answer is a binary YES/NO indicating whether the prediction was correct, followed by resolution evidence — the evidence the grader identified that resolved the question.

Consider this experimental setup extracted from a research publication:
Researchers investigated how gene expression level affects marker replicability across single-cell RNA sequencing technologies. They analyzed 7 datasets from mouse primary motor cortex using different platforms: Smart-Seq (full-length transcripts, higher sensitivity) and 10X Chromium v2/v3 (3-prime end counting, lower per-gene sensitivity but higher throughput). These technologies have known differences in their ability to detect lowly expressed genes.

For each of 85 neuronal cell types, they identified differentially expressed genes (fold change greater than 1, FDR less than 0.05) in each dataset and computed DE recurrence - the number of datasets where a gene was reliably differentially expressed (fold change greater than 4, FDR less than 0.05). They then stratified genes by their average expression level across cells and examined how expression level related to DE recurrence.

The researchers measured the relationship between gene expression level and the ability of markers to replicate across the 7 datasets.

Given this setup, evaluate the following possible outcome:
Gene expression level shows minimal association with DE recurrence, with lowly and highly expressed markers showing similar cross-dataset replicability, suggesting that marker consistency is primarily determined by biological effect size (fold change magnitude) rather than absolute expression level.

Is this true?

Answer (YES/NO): NO